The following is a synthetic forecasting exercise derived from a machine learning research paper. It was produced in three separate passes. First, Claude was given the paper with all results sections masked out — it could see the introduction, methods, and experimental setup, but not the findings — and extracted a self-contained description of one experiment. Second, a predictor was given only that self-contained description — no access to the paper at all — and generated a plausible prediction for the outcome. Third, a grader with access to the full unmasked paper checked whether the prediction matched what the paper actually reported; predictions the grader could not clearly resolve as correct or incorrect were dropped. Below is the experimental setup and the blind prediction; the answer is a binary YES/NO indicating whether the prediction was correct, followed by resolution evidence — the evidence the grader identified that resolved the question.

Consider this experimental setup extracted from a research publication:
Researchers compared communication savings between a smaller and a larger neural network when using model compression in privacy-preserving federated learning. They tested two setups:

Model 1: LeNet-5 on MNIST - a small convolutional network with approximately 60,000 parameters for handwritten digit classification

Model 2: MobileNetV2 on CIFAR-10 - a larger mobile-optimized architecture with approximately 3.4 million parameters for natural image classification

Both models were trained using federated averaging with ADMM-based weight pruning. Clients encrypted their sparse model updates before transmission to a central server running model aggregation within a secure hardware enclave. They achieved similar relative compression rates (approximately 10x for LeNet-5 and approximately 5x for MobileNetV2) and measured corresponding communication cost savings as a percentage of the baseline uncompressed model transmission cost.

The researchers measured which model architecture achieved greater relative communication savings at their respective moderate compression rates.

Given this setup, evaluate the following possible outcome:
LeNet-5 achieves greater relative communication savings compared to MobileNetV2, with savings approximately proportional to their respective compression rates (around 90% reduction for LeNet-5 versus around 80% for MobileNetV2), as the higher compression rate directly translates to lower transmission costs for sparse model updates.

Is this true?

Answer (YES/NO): NO